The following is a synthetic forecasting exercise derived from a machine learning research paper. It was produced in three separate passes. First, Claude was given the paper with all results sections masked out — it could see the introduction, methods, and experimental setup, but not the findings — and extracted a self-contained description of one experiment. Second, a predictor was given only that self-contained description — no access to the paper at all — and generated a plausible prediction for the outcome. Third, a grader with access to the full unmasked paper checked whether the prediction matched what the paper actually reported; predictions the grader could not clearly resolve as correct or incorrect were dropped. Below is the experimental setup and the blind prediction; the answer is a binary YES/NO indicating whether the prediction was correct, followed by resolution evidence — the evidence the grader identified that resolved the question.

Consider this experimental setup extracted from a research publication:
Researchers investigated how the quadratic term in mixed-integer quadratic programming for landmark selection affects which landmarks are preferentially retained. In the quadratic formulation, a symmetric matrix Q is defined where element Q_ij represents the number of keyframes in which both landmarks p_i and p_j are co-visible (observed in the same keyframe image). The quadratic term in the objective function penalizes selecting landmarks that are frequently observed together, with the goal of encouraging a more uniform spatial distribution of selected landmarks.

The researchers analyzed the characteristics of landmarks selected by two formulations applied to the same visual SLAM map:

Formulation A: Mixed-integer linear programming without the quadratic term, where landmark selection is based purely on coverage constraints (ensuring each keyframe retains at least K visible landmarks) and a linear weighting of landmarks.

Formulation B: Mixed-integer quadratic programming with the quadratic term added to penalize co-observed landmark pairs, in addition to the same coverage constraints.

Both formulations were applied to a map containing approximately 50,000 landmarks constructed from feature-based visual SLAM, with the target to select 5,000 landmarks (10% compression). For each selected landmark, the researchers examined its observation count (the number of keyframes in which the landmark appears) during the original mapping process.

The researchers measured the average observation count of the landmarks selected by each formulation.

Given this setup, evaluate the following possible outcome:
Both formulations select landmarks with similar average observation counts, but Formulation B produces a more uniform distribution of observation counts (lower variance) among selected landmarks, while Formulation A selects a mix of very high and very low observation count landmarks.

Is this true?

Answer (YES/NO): NO